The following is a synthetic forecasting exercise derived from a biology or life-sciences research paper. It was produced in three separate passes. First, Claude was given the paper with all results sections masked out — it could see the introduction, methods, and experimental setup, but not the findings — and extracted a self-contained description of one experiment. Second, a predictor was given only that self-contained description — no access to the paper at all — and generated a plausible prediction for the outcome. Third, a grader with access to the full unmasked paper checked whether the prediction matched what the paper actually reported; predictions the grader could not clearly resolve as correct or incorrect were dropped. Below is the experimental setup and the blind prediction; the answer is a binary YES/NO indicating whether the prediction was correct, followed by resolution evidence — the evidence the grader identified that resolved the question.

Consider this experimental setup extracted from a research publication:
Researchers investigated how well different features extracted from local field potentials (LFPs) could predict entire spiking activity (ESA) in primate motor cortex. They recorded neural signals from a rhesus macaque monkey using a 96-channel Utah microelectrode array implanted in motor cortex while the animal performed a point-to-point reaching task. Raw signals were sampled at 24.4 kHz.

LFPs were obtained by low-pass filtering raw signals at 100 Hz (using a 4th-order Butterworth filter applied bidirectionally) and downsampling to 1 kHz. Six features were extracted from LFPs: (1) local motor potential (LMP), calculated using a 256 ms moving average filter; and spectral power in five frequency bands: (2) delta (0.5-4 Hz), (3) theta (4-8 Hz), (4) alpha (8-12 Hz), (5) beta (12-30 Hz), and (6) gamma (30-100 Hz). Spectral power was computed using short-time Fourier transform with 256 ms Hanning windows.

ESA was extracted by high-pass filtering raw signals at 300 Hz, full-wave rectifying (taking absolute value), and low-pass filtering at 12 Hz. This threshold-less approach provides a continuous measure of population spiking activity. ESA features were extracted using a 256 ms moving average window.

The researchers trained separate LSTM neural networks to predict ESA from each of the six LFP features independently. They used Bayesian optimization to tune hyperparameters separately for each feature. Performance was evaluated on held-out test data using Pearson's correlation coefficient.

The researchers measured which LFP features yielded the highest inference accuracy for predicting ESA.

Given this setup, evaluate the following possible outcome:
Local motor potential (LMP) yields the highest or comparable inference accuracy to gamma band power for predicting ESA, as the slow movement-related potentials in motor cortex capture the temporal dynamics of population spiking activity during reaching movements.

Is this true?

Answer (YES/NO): YES